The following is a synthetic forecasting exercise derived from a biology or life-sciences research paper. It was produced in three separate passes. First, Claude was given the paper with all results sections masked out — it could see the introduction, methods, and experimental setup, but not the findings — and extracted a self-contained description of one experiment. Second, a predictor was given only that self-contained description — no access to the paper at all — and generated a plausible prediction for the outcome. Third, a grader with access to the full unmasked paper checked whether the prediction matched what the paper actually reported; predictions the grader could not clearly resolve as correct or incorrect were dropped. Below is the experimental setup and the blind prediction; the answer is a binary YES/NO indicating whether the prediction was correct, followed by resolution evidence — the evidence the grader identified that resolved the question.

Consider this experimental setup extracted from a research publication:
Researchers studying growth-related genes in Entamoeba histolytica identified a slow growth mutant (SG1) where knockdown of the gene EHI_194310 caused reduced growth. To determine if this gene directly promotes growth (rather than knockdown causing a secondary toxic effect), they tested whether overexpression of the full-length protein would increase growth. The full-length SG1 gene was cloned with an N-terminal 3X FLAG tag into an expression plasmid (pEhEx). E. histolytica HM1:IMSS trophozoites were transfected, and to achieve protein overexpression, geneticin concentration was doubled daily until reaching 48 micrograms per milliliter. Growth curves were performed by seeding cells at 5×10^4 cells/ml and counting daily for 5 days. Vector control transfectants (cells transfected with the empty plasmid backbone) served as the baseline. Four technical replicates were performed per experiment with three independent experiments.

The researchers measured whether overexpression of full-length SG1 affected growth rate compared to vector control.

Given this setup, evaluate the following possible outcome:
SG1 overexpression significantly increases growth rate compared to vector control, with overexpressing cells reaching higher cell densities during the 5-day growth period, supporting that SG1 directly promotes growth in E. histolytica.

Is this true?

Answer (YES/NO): YES